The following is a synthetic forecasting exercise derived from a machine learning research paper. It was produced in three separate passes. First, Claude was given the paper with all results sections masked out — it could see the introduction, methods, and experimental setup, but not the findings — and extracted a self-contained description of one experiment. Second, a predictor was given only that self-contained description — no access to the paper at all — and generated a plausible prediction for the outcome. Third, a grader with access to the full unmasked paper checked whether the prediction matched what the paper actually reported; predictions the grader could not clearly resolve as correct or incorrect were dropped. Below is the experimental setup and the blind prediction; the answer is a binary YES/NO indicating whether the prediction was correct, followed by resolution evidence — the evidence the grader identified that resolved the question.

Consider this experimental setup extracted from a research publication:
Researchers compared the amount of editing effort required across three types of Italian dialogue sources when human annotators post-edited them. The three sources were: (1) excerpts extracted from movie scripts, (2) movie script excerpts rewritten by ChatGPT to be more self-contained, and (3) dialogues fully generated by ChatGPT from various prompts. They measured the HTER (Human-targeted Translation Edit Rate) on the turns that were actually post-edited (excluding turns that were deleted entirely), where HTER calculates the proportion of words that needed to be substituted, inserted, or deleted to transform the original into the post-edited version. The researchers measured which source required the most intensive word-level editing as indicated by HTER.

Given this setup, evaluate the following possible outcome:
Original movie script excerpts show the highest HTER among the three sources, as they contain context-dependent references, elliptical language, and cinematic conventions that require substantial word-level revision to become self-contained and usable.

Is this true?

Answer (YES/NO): YES